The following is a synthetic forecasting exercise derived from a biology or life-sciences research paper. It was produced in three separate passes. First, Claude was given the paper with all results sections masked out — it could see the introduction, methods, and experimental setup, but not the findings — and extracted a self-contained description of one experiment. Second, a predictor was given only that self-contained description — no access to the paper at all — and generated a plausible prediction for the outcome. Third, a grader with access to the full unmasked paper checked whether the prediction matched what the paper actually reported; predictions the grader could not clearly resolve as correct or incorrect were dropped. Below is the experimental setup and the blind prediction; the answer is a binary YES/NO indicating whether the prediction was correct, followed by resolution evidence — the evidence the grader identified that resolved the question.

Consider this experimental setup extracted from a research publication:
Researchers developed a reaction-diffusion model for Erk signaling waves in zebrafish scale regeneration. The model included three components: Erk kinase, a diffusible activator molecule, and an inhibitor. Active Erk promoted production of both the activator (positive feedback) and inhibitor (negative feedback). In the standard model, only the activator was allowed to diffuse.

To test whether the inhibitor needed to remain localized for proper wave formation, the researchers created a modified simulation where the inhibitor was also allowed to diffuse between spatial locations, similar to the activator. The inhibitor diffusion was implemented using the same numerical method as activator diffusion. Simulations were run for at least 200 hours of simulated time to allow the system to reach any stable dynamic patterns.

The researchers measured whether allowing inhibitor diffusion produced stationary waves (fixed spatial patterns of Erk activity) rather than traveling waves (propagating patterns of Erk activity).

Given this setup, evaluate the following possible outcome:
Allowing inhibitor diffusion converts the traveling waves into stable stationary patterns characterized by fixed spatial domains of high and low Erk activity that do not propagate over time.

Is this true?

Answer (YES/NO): YES